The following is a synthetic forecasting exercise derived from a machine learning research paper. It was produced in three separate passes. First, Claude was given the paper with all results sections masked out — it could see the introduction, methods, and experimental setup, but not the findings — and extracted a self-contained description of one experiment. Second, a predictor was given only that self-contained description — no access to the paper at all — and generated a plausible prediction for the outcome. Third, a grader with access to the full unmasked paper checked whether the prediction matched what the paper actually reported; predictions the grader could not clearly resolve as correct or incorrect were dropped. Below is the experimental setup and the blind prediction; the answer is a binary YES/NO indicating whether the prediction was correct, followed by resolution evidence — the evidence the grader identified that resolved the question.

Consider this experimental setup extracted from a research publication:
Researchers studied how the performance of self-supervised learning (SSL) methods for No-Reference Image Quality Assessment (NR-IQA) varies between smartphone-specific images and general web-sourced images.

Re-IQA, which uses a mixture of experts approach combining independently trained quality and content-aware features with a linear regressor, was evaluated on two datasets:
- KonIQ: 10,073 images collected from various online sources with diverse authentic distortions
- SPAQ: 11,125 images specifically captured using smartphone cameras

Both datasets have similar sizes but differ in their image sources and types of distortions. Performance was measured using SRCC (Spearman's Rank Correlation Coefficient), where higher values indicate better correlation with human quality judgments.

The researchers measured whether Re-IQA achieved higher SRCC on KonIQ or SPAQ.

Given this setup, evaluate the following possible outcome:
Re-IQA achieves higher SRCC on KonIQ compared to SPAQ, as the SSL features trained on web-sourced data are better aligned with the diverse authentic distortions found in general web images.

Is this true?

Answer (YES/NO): NO